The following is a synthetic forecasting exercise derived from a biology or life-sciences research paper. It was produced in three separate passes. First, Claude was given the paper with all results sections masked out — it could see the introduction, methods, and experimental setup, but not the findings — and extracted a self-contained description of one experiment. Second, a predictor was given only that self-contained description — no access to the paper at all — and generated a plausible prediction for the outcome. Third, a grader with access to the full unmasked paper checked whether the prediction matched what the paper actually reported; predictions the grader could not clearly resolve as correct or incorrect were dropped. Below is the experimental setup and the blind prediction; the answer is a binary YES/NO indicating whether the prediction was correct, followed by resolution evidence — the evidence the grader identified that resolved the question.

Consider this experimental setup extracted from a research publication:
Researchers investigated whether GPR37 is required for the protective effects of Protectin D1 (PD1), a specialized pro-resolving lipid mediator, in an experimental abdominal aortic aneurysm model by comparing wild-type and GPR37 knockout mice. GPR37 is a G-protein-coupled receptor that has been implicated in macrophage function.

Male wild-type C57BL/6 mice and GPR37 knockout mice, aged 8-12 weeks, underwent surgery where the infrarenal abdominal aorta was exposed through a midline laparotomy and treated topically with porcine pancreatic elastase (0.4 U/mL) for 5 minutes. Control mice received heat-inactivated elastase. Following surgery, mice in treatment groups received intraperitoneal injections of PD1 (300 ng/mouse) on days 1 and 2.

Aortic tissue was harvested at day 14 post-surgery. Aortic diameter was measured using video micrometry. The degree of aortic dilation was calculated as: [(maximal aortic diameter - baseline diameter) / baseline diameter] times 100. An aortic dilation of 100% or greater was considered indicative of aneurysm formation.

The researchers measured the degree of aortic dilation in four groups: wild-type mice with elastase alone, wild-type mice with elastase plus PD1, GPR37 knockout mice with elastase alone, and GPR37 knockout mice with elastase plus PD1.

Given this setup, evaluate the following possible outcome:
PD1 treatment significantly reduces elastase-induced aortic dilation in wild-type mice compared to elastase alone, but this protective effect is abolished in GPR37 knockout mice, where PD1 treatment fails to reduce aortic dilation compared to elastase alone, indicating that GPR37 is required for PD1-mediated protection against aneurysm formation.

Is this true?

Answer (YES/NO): YES